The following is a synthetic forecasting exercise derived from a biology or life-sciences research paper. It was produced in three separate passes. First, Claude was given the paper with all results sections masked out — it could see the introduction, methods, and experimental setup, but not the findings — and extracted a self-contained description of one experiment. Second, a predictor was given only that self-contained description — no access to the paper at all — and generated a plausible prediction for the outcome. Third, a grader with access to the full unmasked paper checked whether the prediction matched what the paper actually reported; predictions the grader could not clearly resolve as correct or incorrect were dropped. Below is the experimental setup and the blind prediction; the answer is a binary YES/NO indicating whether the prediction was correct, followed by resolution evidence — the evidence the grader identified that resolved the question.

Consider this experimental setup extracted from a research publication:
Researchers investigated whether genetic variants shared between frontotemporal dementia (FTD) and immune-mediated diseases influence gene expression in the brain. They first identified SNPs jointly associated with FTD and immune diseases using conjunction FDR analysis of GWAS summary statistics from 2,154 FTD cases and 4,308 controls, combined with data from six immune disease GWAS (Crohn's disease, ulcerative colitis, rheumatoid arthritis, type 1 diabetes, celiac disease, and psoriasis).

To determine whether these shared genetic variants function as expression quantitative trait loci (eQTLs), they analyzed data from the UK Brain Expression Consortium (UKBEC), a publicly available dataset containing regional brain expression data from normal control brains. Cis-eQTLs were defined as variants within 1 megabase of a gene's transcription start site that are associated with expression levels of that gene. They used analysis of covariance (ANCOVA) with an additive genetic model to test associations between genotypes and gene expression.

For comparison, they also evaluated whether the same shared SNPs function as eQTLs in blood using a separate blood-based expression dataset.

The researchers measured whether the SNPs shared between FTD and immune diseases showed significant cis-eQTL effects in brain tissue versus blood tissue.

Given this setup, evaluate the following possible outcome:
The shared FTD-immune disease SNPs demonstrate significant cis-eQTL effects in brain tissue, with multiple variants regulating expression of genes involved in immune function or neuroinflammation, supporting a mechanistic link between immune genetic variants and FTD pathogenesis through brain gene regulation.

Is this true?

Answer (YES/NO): YES